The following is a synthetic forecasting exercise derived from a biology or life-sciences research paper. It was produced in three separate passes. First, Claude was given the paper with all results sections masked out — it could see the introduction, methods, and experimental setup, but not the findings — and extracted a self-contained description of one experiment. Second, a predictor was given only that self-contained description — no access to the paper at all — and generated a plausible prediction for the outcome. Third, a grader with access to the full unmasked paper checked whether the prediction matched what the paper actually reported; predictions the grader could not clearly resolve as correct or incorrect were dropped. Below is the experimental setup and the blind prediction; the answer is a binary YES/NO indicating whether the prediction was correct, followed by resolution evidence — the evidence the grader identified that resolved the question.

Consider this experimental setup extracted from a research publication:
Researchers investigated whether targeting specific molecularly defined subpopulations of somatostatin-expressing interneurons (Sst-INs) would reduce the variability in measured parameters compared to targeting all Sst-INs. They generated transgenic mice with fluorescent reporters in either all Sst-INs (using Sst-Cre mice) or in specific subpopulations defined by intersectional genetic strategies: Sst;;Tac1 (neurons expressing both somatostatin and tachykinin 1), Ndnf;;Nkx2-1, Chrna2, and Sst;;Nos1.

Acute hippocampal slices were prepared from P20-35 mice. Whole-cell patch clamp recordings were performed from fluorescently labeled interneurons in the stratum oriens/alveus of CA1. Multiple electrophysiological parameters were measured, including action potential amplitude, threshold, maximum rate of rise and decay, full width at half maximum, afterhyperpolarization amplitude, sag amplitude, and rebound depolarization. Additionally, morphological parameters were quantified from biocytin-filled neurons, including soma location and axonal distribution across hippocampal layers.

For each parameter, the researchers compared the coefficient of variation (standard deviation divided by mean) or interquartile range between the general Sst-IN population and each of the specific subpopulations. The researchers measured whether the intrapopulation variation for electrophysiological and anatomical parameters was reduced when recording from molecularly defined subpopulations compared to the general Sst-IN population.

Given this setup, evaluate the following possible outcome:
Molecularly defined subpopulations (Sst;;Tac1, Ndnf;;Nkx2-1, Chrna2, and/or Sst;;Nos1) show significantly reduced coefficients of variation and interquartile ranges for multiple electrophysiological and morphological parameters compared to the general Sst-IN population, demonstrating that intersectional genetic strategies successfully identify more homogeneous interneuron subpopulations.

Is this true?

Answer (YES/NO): YES